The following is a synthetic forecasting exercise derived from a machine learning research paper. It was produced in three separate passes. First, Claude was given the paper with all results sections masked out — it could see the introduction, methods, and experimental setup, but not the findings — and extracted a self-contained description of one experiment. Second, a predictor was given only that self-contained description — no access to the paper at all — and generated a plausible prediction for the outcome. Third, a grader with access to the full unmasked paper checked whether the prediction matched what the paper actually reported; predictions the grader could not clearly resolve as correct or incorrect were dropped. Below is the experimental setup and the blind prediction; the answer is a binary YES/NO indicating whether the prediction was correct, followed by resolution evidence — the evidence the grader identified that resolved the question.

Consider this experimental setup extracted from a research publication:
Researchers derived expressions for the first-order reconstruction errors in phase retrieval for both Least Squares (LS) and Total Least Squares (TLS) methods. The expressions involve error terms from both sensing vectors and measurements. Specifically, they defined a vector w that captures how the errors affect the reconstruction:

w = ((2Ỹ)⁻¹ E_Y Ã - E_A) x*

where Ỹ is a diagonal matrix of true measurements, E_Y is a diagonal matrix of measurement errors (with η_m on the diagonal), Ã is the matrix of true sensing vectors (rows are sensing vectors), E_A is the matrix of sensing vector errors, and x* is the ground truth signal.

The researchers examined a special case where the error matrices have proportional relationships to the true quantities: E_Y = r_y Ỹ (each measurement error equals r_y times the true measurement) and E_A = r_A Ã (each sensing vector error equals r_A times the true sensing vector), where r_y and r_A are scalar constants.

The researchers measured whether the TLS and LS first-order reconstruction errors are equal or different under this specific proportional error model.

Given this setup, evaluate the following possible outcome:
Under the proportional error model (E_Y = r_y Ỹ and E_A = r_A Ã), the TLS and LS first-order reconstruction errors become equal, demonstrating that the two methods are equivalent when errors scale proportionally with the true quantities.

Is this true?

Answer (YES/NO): YES